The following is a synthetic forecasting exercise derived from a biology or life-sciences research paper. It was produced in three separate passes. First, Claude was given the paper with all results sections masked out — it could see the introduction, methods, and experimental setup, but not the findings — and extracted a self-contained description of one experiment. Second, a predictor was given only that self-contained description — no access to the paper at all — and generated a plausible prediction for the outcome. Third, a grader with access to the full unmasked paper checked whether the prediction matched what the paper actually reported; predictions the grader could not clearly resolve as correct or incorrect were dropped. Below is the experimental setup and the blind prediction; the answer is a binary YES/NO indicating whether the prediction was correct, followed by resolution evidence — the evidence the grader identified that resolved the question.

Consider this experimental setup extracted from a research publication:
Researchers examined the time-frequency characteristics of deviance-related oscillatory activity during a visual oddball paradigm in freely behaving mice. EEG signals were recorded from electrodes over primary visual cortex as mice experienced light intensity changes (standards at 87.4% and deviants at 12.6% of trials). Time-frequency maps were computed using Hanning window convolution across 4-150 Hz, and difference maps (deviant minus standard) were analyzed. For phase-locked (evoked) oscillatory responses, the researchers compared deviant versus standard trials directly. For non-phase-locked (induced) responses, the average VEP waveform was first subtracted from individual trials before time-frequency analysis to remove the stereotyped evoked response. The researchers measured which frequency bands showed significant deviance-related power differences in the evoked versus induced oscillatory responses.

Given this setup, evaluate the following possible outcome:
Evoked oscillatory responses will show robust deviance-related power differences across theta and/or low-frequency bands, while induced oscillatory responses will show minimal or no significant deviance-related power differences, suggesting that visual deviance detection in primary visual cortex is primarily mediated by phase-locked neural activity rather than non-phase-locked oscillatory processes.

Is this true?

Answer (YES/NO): NO